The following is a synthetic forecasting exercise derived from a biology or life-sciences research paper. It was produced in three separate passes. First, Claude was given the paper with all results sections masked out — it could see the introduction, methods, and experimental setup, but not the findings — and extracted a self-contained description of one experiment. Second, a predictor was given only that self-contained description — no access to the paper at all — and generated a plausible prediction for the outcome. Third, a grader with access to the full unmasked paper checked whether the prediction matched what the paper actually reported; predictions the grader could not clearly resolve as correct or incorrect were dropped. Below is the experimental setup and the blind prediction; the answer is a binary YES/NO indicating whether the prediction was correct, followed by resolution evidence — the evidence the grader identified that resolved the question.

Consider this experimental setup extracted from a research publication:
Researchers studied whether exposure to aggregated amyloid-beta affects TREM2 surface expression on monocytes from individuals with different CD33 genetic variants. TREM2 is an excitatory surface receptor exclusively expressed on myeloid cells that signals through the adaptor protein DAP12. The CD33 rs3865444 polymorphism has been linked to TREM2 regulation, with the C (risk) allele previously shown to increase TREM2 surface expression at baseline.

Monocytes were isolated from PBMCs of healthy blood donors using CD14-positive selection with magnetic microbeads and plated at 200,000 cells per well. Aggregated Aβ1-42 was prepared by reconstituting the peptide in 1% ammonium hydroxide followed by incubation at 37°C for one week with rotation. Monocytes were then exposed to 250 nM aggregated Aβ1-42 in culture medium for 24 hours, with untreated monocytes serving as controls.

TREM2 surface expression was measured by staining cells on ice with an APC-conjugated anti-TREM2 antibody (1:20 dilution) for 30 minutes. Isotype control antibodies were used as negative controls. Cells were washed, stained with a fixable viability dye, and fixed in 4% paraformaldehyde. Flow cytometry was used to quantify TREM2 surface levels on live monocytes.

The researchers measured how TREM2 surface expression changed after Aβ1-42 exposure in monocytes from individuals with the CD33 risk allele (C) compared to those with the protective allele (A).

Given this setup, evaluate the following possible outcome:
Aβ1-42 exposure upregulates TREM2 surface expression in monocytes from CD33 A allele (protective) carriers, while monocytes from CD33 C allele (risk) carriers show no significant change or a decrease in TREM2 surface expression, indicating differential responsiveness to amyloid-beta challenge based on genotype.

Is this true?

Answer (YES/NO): NO